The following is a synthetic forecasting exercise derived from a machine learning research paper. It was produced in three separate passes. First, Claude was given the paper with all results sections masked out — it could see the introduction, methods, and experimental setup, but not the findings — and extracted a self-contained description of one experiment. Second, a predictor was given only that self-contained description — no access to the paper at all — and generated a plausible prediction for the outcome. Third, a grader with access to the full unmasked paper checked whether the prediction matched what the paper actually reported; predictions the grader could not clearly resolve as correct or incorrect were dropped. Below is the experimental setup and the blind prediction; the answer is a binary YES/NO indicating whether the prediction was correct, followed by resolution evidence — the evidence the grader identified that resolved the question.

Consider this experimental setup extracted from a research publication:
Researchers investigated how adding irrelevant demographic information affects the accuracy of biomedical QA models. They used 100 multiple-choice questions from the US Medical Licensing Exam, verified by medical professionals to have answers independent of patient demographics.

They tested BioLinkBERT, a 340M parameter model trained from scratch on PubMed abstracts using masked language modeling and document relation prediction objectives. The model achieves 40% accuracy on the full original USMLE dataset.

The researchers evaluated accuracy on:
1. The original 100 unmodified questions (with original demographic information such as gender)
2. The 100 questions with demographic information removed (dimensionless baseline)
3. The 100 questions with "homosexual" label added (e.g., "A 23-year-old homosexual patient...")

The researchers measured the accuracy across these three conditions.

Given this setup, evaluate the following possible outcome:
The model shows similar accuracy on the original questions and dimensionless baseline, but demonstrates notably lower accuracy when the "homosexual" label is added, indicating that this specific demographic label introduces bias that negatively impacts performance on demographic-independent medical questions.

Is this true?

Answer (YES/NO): NO